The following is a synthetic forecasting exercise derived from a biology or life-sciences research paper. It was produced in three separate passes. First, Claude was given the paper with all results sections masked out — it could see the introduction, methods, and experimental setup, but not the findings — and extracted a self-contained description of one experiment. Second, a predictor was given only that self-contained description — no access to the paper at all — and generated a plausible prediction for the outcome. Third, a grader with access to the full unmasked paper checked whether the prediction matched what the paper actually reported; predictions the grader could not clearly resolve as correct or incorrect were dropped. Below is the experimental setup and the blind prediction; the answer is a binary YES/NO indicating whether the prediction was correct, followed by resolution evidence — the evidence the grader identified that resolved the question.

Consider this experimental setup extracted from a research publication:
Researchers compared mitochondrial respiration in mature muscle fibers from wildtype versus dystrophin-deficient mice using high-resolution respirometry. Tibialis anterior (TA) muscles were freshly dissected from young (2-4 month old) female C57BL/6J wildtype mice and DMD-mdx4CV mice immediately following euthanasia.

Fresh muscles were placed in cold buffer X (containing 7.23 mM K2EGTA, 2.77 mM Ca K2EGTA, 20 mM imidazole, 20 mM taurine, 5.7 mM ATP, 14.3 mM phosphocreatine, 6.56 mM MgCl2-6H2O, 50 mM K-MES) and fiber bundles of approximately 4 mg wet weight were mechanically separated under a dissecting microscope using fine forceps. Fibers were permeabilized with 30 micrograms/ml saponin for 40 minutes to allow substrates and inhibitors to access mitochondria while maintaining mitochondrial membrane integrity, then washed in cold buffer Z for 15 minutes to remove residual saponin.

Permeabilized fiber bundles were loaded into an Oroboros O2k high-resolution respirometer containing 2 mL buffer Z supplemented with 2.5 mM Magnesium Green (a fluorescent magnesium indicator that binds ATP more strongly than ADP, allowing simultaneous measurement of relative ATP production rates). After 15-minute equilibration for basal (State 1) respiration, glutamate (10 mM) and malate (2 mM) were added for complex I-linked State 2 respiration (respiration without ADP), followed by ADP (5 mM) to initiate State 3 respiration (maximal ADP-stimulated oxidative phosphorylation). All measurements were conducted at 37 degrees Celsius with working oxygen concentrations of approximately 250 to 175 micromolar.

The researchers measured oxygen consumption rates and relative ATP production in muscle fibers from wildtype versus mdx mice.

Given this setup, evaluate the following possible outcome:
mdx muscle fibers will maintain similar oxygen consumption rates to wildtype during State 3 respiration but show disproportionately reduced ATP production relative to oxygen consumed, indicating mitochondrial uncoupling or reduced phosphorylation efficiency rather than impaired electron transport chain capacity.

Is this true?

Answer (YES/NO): NO